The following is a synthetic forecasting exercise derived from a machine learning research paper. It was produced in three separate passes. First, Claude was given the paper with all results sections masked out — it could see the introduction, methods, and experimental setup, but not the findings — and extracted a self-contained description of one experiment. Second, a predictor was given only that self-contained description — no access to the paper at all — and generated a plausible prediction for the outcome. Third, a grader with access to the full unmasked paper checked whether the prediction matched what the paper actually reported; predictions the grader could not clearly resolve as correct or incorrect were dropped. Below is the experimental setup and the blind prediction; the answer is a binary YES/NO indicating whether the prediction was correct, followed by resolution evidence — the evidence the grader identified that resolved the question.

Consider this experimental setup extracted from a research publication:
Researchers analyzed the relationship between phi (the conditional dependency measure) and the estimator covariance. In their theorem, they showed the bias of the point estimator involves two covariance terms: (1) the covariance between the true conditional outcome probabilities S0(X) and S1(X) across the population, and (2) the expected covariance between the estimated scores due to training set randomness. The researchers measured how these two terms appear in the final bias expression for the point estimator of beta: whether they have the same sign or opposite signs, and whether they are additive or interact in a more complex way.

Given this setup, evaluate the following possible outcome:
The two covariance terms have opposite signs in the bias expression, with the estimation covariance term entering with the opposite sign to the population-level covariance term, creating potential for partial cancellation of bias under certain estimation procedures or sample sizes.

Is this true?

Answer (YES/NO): NO